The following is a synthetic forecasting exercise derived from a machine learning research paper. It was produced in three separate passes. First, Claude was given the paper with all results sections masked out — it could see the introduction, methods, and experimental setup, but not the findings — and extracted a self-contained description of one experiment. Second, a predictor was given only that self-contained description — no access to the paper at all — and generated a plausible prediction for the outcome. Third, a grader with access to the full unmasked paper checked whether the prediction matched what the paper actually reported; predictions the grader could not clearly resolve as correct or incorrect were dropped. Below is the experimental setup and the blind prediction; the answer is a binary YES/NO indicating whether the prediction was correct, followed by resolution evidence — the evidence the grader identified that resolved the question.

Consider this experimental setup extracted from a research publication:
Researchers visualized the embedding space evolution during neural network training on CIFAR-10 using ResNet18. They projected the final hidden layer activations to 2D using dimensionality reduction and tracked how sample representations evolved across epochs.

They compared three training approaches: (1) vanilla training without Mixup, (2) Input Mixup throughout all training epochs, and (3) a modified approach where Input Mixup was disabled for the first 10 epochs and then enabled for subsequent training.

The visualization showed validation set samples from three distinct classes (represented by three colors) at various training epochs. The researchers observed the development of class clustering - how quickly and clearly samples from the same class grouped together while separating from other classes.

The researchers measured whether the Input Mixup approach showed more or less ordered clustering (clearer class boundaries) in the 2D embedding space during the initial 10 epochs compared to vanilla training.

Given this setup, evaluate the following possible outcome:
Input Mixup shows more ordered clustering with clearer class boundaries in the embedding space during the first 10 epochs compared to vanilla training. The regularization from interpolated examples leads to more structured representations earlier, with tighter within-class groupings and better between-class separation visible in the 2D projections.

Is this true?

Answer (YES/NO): NO